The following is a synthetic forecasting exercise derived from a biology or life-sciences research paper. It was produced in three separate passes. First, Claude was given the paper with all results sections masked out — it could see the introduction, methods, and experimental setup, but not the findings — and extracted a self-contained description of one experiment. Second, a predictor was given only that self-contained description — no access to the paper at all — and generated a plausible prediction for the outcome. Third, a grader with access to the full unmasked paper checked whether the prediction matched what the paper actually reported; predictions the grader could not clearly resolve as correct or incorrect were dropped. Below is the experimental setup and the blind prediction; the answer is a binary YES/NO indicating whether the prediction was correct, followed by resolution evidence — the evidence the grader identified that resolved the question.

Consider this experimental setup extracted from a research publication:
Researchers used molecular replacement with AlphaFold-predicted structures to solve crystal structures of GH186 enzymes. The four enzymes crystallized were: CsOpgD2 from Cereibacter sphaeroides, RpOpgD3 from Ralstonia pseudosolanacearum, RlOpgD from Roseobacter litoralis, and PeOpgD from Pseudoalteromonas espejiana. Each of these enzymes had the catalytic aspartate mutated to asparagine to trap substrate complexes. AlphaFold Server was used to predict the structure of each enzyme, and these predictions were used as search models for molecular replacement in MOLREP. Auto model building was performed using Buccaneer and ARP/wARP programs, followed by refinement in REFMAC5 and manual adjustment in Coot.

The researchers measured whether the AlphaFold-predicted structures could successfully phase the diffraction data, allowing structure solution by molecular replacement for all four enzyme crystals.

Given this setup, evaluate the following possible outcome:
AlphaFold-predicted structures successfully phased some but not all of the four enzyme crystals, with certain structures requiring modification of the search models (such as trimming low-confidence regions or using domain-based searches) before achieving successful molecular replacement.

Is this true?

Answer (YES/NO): NO